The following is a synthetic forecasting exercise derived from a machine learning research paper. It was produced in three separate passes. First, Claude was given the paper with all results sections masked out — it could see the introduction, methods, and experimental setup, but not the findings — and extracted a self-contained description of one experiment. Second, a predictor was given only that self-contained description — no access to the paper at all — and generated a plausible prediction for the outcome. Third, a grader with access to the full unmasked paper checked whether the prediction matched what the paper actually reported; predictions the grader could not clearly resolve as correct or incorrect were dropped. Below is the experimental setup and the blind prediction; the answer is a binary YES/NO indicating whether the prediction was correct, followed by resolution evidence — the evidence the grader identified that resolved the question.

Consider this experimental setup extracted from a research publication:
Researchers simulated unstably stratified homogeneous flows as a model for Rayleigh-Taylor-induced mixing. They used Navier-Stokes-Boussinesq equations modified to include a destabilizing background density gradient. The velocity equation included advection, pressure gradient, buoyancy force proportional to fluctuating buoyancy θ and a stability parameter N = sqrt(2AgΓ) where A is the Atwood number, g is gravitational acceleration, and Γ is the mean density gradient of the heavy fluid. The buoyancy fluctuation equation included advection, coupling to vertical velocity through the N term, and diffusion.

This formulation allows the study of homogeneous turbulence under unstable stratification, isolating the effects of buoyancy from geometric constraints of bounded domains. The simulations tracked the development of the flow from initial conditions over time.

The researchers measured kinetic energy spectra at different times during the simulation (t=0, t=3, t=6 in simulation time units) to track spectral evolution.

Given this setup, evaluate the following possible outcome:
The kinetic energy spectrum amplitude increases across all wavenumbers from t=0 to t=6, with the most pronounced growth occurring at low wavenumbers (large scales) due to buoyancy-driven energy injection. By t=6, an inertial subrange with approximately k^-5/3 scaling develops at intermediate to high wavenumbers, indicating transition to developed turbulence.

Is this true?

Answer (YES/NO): NO